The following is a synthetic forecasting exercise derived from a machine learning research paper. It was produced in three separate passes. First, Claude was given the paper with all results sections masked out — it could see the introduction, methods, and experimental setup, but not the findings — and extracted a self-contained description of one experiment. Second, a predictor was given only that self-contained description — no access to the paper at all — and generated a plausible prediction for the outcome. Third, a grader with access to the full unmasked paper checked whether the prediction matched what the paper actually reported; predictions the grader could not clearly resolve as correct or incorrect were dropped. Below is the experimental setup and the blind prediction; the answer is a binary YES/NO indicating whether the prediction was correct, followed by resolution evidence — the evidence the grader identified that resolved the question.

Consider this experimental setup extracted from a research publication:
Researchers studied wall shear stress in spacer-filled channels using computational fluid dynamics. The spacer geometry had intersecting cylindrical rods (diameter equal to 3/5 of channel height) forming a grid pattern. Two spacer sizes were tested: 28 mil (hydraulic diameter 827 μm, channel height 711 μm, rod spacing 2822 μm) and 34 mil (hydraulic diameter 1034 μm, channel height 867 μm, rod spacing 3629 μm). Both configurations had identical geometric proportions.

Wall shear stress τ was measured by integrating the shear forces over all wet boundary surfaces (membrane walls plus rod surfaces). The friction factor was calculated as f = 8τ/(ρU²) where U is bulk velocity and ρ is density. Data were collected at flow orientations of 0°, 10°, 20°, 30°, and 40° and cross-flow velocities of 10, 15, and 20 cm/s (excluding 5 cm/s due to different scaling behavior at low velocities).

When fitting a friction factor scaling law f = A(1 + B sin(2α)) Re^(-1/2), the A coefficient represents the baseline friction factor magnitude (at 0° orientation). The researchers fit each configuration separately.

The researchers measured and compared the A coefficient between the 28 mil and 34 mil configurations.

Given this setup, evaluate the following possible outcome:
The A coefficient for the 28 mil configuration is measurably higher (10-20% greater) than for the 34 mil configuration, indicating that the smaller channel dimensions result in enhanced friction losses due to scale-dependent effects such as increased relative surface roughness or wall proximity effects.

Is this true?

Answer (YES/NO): NO